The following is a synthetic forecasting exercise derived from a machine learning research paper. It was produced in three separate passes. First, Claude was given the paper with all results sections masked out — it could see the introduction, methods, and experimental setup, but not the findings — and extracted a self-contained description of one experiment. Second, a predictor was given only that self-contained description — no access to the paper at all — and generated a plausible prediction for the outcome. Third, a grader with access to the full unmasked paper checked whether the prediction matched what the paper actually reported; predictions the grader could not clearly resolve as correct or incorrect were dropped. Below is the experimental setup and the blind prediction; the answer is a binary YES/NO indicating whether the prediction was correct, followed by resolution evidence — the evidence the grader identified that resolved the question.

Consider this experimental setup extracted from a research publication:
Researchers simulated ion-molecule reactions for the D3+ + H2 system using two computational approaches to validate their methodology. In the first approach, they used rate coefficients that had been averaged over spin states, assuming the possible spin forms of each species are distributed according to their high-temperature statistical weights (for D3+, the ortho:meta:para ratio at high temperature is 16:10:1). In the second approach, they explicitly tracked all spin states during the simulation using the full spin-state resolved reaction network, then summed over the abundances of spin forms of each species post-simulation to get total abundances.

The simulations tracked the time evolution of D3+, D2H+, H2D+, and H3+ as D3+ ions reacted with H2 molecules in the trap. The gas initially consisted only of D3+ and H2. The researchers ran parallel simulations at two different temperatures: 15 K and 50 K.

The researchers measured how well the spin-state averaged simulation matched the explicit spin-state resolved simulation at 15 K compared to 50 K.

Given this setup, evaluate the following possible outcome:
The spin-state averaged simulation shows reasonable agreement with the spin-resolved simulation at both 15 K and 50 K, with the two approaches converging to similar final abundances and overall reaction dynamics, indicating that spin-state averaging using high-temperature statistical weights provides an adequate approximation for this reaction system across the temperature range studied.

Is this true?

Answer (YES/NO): NO